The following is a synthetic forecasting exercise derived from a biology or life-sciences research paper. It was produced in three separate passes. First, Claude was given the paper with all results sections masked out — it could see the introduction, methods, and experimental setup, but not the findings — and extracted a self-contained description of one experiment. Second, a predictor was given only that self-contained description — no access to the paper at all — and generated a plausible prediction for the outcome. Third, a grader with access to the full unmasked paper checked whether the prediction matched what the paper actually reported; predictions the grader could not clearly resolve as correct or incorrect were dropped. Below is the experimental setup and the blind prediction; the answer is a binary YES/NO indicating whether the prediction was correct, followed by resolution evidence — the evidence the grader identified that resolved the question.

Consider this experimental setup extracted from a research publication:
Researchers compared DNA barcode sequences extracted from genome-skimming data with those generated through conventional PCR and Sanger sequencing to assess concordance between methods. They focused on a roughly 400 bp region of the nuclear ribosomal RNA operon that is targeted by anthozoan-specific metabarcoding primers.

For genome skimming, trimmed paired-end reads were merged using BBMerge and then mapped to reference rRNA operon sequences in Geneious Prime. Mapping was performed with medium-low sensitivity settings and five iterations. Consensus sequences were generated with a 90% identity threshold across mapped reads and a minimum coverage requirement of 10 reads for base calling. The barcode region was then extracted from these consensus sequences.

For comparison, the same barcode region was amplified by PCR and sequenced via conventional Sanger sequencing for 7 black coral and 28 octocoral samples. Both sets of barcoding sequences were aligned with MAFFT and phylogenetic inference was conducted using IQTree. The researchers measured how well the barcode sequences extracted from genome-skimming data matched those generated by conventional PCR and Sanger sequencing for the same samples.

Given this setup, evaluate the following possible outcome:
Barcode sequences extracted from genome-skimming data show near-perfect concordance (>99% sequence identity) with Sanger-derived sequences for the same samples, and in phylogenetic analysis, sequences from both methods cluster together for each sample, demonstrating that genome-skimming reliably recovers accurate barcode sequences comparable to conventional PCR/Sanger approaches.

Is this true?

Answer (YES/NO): YES